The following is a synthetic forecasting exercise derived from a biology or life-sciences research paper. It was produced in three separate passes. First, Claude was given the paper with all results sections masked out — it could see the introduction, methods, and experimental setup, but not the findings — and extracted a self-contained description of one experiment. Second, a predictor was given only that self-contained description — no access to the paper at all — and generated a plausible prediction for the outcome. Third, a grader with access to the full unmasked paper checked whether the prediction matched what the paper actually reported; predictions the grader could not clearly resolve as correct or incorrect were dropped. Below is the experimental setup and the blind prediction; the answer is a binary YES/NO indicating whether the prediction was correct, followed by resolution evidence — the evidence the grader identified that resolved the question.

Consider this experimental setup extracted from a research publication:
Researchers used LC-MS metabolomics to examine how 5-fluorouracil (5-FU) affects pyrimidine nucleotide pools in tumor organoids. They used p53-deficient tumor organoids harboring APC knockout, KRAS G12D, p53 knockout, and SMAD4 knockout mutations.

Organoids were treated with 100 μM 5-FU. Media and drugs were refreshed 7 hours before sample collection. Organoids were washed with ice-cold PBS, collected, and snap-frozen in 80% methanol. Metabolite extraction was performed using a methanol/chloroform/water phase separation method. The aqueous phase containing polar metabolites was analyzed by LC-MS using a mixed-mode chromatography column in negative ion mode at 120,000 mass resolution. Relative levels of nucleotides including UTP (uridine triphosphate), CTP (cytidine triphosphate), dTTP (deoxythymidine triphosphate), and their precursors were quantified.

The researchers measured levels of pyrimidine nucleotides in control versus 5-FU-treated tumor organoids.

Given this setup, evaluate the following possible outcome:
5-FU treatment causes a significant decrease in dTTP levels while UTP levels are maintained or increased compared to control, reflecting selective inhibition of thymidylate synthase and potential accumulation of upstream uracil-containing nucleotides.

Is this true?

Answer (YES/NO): NO